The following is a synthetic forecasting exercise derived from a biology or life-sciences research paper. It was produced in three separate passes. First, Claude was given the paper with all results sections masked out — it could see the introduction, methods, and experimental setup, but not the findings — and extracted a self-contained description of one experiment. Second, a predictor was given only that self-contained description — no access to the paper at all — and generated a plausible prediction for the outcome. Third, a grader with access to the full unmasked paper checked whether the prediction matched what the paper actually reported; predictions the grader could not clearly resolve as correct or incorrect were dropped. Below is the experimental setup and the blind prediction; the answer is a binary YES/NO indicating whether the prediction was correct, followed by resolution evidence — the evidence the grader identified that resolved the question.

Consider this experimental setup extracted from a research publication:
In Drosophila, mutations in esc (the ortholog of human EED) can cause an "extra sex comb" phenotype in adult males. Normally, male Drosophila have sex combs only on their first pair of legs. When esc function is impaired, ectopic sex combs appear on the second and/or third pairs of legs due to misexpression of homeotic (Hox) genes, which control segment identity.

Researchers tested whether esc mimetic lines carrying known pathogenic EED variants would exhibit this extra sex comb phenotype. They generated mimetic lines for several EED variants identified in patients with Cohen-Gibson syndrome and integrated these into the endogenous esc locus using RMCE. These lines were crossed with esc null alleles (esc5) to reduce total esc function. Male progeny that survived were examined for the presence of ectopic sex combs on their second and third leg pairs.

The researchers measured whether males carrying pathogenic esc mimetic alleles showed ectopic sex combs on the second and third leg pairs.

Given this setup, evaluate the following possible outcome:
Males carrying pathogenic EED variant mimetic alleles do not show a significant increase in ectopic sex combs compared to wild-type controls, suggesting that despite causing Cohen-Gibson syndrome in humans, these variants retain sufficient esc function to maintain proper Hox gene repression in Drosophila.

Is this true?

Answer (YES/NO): NO